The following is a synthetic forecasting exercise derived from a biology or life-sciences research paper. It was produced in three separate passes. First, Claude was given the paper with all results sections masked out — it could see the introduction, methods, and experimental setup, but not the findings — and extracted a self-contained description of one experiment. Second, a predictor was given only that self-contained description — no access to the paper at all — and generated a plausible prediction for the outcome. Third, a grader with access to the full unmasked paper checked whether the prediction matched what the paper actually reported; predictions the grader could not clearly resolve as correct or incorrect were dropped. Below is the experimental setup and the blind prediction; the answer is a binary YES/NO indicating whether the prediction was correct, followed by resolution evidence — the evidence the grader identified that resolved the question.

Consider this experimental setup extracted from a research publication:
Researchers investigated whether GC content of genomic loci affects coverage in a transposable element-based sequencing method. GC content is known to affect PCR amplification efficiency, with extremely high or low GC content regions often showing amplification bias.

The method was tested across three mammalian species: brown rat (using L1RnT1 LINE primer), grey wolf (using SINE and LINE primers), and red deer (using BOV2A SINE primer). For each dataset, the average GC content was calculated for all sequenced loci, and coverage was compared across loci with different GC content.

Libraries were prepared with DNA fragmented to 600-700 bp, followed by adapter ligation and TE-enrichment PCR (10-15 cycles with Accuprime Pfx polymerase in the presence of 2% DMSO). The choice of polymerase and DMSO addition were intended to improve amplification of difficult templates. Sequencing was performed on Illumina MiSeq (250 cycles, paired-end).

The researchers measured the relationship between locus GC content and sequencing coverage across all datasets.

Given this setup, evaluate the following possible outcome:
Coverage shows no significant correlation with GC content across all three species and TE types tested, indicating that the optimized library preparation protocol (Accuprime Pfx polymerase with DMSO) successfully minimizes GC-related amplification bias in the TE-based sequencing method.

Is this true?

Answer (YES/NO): NO